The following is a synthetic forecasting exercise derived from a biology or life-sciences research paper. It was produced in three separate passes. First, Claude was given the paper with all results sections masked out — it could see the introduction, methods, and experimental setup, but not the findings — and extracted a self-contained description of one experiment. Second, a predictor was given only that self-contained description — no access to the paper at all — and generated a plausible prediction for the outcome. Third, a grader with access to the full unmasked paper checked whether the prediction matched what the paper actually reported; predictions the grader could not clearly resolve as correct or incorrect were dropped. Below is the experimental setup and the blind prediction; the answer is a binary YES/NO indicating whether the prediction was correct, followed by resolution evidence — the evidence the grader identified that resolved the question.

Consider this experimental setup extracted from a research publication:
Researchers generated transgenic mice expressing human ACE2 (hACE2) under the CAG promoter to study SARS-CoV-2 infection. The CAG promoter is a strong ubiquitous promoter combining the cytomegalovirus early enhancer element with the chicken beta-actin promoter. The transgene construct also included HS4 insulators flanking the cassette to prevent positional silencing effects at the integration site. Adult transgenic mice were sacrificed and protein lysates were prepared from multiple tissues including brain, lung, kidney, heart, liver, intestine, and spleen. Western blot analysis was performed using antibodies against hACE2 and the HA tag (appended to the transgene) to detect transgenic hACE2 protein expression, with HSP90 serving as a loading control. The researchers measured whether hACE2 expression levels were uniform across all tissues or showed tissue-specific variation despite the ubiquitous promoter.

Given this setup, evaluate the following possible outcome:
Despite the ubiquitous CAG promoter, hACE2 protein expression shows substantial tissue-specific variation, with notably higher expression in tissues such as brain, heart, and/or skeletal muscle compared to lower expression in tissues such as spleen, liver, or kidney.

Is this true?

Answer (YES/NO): NO